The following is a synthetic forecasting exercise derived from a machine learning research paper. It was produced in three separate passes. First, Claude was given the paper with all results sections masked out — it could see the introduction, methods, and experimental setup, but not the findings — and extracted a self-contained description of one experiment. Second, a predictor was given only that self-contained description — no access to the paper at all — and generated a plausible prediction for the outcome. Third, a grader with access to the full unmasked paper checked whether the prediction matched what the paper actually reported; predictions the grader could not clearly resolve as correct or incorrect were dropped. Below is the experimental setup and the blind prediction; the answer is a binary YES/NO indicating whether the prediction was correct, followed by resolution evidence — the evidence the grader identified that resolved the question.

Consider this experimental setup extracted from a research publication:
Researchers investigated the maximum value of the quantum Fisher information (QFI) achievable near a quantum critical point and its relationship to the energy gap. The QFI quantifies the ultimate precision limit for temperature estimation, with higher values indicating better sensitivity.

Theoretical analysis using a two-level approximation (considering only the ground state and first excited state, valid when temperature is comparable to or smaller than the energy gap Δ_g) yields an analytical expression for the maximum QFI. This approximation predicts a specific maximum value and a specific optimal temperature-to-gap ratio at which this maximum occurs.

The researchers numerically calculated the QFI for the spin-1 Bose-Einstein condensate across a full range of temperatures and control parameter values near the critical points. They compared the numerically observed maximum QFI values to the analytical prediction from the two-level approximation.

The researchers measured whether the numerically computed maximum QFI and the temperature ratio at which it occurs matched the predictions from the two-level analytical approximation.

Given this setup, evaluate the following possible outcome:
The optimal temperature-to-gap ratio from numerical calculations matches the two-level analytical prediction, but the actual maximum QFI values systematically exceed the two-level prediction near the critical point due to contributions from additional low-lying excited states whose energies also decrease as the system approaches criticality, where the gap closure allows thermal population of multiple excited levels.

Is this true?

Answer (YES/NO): NO